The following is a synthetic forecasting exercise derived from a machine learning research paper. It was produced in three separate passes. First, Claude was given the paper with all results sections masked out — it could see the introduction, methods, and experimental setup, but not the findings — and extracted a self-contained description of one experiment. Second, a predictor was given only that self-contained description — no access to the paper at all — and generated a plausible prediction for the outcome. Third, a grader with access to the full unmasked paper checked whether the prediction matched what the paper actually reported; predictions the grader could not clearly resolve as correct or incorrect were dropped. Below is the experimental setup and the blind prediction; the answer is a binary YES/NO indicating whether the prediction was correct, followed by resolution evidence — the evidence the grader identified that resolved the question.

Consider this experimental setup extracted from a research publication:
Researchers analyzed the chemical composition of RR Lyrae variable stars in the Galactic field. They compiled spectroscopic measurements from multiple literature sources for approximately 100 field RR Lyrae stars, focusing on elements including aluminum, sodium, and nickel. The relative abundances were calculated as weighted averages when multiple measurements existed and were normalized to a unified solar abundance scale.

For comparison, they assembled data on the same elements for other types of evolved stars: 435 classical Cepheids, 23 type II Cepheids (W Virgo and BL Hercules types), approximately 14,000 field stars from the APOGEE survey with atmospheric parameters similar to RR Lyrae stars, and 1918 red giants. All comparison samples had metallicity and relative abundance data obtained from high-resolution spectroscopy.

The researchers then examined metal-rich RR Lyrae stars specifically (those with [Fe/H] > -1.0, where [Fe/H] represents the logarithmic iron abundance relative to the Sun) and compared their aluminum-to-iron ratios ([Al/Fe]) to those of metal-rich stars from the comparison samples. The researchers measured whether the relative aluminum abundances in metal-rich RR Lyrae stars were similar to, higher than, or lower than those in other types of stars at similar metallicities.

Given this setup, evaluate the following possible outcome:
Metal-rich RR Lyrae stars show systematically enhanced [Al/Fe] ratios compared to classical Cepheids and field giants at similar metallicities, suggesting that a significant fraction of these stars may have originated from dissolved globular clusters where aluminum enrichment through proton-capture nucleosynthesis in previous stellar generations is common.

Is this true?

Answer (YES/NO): NO